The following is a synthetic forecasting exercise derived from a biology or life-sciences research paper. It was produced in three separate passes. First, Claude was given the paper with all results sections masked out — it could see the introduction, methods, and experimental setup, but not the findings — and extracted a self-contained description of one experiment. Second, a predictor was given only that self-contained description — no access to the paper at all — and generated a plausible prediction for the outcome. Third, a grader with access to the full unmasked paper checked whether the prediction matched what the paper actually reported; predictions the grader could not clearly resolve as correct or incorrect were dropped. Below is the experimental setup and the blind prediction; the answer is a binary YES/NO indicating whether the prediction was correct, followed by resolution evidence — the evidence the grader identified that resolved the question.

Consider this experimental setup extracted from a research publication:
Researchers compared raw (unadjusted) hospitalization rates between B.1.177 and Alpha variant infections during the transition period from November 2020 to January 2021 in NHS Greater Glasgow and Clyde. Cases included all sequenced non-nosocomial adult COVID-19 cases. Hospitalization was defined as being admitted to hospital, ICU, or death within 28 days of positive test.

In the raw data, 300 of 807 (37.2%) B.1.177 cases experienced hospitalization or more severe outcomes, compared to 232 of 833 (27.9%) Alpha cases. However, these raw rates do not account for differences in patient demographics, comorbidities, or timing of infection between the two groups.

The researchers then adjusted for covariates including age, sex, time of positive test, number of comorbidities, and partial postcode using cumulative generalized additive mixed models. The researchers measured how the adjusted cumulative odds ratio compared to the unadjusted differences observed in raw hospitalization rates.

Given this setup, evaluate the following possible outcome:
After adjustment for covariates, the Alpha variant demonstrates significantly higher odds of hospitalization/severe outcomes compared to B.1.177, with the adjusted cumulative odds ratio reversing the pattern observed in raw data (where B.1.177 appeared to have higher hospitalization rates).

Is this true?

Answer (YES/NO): YES